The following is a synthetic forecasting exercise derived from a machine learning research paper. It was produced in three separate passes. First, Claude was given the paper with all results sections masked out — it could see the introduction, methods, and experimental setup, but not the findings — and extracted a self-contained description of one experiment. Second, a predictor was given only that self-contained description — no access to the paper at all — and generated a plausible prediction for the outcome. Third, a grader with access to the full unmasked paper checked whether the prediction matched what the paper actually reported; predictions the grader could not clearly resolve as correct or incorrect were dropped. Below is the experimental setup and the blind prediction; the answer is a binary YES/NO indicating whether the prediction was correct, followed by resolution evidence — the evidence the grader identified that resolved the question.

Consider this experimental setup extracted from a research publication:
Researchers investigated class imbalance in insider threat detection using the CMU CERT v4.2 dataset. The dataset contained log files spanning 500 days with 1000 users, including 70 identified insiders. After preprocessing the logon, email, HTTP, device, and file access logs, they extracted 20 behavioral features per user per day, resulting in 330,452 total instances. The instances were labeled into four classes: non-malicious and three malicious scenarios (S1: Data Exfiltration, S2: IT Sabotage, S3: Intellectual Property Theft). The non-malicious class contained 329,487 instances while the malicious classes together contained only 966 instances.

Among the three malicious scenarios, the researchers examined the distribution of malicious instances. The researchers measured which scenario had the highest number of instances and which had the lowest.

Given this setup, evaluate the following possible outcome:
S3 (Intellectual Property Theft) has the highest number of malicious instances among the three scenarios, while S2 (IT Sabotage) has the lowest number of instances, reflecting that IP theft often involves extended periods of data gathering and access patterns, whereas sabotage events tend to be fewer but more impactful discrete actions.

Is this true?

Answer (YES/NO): NO